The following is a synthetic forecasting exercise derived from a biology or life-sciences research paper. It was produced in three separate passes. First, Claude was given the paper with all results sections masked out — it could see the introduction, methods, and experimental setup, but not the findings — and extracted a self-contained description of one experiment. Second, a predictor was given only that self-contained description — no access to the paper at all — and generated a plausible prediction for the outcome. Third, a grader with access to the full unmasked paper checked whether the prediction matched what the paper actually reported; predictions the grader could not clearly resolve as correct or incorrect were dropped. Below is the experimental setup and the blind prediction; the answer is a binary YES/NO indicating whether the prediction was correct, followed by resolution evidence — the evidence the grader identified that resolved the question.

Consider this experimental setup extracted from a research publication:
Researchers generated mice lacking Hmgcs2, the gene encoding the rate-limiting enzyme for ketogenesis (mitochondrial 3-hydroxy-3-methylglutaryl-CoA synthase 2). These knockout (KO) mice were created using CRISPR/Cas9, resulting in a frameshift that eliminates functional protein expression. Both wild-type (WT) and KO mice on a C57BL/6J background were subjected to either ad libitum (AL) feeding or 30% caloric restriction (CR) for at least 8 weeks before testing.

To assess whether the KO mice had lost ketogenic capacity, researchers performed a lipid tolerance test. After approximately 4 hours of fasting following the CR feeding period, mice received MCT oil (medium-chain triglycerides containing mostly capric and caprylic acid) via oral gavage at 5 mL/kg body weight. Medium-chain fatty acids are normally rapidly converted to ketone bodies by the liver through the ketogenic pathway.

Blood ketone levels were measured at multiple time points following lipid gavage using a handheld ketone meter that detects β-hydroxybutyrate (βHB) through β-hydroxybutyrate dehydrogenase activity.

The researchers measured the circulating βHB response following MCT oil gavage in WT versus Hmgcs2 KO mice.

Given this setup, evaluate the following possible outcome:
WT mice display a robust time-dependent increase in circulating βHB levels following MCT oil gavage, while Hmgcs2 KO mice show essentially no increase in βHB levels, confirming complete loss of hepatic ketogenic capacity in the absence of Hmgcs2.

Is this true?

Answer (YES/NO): YES